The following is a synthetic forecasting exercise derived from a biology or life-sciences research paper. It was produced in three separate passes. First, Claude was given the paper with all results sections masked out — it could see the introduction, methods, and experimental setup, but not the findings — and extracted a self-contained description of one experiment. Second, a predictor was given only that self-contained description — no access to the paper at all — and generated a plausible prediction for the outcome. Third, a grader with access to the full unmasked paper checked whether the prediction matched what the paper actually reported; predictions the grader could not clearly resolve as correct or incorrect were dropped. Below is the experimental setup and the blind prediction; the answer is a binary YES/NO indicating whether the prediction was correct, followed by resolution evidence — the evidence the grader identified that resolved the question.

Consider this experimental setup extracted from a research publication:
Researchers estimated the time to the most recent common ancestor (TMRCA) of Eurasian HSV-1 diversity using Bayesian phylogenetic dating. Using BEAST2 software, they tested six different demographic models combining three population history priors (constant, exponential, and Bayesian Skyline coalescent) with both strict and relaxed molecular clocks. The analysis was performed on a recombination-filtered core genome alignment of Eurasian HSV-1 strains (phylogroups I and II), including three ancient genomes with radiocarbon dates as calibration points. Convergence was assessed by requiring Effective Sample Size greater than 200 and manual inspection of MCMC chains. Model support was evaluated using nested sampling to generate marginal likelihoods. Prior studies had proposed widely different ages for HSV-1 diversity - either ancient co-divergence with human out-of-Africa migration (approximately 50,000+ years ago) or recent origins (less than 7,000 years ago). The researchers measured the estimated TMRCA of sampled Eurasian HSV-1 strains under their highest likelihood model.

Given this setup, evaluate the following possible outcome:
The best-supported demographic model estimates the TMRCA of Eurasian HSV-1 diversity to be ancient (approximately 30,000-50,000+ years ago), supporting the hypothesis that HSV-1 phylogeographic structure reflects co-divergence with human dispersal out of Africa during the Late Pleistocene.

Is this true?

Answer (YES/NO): NO